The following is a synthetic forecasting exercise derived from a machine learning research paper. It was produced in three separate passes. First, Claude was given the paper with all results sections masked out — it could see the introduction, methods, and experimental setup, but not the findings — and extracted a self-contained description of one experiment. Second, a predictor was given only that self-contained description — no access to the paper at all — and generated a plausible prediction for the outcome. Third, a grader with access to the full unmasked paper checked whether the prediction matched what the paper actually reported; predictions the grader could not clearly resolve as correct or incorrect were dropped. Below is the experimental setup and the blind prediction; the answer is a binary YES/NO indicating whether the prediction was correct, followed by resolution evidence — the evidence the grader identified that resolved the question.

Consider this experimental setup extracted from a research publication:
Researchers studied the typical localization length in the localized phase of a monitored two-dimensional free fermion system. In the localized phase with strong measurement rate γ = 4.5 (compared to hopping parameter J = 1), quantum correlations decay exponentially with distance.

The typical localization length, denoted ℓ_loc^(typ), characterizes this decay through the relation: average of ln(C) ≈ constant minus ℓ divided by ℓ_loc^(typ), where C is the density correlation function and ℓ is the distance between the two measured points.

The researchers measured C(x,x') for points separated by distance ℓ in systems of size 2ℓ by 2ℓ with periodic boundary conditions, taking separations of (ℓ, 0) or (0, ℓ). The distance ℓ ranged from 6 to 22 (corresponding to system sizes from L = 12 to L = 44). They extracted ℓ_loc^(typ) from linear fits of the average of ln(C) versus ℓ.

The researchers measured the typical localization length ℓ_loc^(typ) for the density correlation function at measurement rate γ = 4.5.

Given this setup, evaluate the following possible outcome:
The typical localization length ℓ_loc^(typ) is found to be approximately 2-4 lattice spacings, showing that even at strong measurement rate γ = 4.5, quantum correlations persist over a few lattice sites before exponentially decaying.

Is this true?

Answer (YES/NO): NO